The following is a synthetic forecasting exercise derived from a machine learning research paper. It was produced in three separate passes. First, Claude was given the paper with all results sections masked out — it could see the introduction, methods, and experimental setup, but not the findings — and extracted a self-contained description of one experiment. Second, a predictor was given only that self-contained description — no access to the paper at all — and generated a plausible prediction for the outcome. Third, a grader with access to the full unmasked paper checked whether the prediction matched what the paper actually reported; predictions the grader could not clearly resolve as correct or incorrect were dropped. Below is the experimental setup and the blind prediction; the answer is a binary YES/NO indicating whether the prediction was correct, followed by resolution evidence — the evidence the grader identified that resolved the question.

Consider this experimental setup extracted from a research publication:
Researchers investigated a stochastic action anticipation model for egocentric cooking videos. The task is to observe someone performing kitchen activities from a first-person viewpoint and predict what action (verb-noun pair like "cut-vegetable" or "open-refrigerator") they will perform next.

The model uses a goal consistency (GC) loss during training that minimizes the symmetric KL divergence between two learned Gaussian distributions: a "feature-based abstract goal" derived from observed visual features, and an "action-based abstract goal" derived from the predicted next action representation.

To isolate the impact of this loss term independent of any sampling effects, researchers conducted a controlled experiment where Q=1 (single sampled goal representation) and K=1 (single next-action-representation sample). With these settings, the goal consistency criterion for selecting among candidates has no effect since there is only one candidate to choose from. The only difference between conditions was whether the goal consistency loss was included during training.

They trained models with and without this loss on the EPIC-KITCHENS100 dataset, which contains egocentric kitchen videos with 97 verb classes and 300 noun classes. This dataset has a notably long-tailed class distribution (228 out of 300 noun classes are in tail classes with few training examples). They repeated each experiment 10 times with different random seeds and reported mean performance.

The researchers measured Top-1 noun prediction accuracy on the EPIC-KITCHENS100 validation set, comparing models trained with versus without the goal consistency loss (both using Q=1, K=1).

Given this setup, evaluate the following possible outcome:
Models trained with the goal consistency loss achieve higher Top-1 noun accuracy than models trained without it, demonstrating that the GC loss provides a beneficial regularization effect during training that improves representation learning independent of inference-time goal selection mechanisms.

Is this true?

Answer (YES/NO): YES